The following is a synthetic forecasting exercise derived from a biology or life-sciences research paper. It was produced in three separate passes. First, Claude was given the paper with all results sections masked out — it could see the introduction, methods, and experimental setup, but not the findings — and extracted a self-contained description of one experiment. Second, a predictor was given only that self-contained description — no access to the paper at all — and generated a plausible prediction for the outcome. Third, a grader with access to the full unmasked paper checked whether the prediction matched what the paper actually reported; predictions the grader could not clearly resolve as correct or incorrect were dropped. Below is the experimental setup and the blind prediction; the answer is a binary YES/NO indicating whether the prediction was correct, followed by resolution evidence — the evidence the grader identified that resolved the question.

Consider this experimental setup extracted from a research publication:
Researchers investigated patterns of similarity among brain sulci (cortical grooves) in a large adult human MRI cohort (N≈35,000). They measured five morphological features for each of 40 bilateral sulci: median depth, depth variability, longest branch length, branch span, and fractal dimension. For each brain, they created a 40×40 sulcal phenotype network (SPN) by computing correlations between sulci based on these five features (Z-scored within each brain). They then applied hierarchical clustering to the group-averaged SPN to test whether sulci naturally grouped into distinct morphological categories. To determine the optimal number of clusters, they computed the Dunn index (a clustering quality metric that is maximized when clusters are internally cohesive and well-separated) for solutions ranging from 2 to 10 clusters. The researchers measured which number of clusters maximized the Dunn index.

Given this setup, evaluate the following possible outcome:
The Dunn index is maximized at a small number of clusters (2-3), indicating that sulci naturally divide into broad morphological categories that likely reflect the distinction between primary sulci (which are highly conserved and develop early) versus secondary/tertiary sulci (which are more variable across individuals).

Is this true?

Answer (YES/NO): YES